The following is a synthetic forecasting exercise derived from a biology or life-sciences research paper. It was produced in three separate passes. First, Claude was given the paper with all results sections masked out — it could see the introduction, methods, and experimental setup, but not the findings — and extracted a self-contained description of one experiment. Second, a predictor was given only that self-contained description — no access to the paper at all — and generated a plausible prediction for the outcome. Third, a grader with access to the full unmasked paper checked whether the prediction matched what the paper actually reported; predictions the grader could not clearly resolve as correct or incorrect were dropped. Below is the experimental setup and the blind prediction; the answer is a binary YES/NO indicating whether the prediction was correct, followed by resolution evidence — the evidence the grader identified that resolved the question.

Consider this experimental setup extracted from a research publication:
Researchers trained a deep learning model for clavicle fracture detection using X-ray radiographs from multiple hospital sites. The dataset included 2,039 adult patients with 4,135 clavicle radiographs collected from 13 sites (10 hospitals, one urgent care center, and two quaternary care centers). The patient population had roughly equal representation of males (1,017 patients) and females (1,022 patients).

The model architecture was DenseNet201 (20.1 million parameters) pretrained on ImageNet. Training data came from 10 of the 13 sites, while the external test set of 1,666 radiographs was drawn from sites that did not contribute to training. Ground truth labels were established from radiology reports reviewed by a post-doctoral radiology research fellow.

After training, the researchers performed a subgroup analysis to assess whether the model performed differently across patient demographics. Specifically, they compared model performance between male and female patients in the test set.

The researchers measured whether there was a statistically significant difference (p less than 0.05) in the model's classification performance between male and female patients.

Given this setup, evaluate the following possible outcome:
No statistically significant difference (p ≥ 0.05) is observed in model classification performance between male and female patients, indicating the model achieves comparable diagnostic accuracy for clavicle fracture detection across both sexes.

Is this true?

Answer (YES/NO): YES